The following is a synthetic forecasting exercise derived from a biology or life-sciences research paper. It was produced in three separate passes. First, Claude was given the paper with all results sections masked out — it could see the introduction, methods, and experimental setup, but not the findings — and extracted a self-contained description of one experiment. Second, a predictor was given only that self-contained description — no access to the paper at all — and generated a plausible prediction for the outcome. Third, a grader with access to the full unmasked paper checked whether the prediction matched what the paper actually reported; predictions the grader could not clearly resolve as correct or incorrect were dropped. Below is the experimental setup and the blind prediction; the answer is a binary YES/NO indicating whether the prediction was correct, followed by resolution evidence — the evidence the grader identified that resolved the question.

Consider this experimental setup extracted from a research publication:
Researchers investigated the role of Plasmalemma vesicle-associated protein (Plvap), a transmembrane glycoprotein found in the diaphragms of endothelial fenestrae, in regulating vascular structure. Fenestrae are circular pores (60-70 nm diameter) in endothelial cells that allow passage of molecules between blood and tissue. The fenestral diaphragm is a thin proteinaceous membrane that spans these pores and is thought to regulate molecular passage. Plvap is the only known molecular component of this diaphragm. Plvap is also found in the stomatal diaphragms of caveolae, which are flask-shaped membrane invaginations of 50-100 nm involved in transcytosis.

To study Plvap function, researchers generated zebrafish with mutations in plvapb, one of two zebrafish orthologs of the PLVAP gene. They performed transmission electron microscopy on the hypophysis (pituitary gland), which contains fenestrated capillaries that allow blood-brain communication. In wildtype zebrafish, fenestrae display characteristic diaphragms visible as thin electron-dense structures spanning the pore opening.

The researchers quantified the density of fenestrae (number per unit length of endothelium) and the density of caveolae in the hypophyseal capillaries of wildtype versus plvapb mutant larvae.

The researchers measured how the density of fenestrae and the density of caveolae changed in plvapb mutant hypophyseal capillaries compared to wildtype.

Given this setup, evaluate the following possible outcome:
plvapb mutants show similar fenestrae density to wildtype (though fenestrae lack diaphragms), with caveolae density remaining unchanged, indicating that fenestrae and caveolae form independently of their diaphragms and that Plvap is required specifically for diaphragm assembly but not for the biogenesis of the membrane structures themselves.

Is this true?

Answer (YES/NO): NO